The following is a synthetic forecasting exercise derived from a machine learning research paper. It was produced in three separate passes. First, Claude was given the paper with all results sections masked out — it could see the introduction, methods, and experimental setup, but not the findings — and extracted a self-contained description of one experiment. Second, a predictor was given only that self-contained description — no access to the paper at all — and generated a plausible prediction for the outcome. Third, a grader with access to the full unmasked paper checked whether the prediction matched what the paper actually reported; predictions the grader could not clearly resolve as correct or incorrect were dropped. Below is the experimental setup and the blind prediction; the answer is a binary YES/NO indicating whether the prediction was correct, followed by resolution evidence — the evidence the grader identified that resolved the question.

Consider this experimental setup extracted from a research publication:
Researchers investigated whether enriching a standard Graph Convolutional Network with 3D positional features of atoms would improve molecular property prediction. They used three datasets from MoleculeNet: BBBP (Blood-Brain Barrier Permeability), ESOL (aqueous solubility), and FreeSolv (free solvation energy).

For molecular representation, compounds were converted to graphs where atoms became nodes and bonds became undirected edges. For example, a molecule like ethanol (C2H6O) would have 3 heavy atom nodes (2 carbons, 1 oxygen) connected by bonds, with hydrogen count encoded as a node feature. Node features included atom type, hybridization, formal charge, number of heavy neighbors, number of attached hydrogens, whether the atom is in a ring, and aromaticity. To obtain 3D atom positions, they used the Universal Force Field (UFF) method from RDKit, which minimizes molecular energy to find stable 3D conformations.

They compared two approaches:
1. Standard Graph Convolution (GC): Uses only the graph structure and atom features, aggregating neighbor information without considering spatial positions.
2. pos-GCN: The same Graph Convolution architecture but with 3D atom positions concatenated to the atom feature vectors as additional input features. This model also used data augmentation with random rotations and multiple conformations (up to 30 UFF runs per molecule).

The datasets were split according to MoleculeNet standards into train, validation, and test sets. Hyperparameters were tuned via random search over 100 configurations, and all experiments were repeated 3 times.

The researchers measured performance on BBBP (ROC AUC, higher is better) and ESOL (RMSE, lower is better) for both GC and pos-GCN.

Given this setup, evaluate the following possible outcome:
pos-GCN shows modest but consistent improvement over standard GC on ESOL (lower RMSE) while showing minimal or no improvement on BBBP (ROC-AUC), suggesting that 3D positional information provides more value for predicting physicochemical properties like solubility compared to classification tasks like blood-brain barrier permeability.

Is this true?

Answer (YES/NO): NO